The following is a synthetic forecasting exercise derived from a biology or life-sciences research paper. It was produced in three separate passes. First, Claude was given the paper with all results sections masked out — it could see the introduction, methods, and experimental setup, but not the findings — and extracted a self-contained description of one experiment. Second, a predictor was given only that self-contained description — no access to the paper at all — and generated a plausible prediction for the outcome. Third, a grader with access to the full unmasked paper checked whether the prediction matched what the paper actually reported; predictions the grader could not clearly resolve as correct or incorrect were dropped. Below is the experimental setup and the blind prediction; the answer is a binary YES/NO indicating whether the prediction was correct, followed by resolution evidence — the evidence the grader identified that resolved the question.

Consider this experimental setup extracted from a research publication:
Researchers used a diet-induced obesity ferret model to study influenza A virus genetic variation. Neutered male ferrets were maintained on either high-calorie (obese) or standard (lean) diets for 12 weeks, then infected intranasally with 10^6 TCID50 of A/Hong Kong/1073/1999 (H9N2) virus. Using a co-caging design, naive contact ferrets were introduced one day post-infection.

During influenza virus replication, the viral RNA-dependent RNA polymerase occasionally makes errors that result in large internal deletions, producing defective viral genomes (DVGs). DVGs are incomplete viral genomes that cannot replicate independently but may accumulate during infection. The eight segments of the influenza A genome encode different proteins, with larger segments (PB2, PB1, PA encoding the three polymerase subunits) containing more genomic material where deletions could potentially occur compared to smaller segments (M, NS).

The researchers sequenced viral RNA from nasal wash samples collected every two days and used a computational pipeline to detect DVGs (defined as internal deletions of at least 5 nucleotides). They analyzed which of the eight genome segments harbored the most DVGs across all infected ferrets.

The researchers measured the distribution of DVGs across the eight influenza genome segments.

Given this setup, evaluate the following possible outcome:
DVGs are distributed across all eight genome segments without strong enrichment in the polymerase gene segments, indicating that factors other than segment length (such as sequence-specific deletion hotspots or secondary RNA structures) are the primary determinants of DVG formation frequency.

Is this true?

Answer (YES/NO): NO